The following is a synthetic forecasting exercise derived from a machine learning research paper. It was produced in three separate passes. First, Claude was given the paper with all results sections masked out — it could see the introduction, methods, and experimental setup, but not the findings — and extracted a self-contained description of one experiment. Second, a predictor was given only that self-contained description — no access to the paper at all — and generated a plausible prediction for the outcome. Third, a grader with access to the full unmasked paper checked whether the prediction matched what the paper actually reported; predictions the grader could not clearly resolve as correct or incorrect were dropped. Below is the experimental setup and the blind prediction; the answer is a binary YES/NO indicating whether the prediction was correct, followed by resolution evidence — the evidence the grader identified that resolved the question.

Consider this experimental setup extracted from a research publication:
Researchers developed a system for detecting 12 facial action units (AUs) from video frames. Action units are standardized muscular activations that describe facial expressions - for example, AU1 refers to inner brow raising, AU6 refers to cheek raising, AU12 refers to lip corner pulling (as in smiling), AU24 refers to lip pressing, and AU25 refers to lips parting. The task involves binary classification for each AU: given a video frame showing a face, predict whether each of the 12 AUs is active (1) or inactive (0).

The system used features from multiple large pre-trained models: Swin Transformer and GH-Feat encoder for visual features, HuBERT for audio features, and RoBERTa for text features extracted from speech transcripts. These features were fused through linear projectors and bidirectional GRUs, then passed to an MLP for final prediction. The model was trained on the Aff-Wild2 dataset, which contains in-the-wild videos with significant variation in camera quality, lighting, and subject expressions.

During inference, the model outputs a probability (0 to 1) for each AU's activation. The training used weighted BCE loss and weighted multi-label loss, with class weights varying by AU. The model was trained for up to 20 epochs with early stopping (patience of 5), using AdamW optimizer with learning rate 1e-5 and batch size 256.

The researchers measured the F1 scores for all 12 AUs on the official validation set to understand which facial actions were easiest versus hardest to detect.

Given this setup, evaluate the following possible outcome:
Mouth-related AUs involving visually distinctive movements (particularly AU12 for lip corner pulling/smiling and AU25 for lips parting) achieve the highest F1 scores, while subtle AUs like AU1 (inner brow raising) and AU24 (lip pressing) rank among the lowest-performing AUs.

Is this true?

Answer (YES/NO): NO